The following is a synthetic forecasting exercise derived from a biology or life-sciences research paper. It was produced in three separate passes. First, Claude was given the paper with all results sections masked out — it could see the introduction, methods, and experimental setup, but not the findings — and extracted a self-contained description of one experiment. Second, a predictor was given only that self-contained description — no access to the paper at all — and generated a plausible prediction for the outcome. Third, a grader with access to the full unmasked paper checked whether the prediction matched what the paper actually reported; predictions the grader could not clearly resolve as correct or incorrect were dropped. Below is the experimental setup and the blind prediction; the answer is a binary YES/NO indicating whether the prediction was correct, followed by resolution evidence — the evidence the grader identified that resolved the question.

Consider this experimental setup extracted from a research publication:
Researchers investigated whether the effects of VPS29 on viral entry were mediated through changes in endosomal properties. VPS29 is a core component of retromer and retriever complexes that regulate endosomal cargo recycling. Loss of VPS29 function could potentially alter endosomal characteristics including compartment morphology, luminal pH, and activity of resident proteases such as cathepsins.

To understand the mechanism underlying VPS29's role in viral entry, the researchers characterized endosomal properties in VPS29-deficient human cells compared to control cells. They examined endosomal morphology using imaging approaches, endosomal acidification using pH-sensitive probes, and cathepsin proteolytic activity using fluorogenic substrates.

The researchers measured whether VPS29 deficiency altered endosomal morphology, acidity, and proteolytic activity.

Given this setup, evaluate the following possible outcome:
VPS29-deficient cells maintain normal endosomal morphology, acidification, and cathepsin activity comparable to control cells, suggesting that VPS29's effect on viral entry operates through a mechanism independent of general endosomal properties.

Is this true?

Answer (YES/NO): NO